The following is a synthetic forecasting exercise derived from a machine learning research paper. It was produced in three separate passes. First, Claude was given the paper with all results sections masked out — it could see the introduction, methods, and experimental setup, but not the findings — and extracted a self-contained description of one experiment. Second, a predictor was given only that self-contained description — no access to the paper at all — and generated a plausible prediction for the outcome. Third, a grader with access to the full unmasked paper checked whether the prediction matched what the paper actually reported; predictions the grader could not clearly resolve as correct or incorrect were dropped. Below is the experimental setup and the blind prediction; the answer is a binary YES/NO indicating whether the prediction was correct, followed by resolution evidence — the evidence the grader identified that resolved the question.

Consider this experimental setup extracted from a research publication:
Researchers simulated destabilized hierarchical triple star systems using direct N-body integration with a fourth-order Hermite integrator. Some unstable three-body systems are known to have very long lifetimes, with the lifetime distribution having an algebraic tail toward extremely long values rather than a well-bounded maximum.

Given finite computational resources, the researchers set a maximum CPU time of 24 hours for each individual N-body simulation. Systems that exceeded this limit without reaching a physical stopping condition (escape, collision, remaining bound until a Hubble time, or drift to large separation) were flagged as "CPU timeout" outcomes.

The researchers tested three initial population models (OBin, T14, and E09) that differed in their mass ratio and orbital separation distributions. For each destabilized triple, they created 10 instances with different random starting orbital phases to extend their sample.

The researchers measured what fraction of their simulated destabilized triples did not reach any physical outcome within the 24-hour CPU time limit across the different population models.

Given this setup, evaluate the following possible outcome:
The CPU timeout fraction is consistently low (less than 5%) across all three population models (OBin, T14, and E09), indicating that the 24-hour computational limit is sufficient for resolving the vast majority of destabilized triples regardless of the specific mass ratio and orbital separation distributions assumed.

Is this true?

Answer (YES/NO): NO